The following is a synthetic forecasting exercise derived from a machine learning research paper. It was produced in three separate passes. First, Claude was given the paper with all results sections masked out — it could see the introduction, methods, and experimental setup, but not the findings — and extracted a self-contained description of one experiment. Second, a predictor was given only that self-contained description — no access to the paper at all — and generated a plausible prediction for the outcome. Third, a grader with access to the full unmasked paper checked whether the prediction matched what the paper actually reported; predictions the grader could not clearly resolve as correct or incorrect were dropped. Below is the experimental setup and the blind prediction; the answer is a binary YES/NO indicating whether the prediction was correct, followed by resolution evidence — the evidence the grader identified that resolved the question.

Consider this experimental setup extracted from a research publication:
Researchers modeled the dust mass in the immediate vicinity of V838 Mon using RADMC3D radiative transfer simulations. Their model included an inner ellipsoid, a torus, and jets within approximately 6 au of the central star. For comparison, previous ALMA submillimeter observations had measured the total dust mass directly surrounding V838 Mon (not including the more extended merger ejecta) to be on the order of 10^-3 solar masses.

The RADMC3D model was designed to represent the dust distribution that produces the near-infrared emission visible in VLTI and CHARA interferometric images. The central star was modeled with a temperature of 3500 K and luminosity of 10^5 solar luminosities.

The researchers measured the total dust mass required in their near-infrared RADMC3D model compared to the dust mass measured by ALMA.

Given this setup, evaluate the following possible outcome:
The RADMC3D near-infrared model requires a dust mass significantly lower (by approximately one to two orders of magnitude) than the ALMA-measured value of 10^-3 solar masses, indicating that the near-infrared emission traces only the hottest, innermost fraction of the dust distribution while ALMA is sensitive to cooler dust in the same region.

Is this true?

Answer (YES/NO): NO